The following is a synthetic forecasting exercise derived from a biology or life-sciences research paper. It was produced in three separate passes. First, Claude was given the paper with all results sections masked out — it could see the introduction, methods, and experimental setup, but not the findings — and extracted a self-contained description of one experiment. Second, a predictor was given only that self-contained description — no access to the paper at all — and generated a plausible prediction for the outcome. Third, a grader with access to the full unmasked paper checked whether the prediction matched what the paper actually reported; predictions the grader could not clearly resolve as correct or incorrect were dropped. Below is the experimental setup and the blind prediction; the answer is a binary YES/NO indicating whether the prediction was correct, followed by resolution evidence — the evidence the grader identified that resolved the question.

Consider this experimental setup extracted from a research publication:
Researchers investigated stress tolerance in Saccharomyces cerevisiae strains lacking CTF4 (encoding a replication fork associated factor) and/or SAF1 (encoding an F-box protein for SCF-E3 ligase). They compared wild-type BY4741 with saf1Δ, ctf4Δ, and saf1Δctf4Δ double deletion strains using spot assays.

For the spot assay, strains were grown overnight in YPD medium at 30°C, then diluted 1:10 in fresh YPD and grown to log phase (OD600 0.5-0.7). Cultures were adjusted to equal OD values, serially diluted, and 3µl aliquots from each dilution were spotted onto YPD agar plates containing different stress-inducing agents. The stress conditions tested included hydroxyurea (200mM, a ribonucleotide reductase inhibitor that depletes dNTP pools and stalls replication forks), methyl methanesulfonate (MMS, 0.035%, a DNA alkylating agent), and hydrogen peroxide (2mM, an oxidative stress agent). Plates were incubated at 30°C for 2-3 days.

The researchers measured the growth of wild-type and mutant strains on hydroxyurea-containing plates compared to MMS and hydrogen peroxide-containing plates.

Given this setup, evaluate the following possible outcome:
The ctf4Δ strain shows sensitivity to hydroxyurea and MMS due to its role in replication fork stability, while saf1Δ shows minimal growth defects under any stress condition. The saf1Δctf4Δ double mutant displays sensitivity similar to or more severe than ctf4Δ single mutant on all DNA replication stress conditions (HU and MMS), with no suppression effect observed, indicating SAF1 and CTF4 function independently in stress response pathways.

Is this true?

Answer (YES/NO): NO